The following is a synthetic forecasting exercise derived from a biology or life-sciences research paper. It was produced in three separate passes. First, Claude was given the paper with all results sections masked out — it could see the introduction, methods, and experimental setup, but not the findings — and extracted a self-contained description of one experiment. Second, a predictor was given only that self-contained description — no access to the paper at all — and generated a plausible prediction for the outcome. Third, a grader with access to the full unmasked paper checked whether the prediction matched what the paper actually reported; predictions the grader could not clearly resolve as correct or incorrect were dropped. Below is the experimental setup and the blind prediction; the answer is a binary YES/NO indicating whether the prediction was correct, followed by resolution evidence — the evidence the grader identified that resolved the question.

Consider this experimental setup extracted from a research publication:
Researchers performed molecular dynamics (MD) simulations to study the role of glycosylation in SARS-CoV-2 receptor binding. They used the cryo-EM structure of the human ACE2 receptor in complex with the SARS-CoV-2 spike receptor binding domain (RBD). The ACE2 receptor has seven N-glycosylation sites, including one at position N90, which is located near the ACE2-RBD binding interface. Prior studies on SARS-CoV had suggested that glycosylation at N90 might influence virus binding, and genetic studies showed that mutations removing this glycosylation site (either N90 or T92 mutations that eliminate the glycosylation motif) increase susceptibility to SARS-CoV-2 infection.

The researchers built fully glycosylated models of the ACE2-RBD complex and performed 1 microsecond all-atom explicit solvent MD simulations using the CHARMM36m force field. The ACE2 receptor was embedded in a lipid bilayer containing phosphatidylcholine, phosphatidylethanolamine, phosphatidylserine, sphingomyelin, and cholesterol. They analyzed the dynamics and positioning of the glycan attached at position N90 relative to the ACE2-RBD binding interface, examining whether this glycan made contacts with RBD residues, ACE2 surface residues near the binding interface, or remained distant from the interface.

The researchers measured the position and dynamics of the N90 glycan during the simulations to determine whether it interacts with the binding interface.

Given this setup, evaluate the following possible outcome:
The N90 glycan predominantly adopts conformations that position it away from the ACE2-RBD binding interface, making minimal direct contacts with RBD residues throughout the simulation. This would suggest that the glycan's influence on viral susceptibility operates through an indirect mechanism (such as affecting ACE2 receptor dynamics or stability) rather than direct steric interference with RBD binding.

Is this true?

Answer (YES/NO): NO